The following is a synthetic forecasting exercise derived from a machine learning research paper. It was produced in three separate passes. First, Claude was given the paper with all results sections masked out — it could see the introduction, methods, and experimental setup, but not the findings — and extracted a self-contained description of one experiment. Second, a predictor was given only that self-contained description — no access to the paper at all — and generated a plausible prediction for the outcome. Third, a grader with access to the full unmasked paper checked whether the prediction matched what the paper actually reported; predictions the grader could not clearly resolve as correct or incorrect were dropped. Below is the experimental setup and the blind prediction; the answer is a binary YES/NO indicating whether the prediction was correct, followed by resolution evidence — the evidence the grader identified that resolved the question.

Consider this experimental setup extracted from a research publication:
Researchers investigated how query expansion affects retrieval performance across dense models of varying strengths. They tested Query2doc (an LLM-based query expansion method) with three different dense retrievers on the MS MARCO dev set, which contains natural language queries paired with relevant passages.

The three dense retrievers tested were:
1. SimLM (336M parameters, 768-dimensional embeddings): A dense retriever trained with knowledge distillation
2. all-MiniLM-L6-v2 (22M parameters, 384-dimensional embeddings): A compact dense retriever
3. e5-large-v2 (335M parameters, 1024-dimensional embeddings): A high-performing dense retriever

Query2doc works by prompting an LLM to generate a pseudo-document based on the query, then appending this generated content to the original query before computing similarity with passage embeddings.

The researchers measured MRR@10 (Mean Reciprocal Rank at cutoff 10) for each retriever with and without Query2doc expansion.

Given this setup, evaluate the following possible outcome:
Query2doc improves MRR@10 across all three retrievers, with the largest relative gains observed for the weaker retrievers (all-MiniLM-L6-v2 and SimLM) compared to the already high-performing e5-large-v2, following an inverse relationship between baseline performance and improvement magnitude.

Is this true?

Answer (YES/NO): NO